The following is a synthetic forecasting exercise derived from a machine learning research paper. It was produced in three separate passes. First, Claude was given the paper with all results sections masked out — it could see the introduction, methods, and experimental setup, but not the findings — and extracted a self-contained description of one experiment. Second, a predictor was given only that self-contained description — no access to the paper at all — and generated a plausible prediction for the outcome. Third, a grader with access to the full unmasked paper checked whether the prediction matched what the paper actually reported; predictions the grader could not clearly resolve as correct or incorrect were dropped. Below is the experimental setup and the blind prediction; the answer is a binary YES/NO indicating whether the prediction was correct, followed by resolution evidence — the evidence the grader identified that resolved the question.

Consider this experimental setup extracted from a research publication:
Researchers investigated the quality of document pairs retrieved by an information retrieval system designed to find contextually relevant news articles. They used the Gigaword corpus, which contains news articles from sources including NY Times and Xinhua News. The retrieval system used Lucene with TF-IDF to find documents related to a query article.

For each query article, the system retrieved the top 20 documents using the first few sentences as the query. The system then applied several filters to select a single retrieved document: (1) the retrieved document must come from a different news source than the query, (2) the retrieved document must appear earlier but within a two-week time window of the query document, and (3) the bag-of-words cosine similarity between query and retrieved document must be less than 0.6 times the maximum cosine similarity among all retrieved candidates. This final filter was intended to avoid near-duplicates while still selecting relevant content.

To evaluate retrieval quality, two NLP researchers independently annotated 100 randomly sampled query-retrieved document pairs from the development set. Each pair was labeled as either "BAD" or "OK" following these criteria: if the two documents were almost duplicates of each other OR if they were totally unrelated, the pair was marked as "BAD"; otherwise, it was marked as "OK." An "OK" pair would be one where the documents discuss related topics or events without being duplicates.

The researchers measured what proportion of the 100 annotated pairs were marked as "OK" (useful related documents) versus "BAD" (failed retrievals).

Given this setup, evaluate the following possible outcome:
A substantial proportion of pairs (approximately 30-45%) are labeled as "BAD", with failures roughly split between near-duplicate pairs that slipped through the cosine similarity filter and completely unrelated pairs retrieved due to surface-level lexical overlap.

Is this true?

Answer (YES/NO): NO